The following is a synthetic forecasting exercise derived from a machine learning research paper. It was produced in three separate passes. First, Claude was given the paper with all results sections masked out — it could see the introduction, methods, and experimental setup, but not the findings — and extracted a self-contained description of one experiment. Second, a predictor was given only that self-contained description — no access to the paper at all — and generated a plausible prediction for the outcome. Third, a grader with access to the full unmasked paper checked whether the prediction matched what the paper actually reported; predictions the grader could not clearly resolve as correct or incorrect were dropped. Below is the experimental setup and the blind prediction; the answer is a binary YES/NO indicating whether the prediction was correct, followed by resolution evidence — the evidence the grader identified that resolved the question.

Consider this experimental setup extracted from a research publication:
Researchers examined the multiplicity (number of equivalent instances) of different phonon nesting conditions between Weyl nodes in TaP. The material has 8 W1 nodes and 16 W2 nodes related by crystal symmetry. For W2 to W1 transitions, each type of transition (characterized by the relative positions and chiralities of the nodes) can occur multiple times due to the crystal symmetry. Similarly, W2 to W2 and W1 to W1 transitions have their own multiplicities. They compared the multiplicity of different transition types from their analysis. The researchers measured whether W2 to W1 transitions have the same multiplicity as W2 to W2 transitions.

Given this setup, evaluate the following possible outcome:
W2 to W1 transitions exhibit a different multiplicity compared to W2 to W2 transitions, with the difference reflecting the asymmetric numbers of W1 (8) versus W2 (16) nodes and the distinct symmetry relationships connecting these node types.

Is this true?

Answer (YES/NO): NO